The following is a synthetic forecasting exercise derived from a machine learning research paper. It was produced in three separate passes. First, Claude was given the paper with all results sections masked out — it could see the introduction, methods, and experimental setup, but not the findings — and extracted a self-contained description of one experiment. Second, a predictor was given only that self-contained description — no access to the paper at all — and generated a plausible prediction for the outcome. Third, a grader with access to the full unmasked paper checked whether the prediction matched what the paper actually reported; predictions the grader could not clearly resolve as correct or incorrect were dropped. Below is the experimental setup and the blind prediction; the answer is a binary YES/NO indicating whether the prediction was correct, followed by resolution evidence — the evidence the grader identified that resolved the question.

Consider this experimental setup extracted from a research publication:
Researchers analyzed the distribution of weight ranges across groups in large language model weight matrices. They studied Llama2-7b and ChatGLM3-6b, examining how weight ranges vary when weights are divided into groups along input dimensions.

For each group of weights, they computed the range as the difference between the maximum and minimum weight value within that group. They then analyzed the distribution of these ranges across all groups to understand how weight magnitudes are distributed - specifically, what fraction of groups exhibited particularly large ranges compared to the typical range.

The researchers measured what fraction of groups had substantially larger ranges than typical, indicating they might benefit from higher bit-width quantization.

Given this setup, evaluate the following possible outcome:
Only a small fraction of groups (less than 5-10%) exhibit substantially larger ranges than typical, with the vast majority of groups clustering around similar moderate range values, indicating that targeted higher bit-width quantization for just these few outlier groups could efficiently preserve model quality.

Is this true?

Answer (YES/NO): NO